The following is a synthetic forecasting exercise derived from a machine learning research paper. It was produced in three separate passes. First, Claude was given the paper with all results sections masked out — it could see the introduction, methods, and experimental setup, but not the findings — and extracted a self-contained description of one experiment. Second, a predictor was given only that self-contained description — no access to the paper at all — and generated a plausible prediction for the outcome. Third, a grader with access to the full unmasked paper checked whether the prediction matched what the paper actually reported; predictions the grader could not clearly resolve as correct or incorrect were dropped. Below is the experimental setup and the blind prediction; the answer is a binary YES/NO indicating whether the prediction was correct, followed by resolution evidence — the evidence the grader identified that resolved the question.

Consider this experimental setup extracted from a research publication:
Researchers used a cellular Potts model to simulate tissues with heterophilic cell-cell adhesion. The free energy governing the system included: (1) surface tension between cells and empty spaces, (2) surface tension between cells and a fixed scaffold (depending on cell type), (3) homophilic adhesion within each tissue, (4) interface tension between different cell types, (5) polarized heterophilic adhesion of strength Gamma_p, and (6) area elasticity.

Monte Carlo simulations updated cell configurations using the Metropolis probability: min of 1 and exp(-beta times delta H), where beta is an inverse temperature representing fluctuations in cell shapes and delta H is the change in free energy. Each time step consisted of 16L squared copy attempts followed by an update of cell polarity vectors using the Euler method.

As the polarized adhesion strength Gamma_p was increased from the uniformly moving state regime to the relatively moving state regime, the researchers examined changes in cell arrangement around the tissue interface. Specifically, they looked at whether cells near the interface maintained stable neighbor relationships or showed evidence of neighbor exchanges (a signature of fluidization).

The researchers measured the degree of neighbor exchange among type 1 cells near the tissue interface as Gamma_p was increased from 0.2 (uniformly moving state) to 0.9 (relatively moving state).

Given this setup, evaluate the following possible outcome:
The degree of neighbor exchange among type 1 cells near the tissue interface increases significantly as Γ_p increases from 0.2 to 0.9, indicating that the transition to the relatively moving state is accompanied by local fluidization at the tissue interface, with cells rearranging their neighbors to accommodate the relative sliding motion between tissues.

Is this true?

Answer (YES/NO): YES